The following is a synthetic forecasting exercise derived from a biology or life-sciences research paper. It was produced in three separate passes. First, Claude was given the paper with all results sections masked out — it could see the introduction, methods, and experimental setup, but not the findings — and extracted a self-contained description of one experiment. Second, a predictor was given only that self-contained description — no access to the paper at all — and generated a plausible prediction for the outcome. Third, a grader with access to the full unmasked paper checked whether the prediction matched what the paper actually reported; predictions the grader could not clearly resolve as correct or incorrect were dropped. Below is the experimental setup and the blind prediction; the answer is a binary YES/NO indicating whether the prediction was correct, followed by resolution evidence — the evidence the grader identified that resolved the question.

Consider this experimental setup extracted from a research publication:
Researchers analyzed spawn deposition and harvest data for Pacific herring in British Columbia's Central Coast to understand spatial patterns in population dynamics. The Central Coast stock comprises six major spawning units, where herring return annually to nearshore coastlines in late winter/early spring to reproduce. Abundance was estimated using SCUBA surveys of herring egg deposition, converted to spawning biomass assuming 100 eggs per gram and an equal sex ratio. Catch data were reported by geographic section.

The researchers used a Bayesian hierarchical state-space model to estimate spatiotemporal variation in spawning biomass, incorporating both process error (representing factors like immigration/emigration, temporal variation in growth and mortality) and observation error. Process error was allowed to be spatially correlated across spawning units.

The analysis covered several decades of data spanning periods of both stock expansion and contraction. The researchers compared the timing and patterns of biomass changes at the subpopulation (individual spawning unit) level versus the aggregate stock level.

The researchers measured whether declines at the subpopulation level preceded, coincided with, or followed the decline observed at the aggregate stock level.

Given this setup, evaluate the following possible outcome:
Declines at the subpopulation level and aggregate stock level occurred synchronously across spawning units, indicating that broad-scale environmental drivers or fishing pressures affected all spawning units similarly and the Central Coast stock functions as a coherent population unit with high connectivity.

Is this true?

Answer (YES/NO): NO